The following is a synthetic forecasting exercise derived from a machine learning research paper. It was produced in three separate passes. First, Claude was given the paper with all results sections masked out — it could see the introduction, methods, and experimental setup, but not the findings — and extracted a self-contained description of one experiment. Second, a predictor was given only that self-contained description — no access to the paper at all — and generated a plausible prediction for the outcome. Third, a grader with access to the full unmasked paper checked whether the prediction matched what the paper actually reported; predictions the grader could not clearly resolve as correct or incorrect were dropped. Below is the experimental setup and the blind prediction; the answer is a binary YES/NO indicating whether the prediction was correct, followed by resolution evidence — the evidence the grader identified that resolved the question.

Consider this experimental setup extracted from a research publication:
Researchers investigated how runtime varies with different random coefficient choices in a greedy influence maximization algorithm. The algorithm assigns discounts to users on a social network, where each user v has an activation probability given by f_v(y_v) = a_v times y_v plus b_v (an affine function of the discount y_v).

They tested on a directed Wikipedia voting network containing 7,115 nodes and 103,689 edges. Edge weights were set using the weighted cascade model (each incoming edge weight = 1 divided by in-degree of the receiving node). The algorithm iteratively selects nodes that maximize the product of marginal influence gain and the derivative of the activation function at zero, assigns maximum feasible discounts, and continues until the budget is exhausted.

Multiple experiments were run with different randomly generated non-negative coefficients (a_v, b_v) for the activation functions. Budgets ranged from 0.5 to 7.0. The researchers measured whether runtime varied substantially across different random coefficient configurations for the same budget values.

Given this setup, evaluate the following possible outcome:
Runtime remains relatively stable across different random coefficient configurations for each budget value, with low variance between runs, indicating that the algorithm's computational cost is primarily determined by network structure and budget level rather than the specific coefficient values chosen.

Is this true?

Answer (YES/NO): YES